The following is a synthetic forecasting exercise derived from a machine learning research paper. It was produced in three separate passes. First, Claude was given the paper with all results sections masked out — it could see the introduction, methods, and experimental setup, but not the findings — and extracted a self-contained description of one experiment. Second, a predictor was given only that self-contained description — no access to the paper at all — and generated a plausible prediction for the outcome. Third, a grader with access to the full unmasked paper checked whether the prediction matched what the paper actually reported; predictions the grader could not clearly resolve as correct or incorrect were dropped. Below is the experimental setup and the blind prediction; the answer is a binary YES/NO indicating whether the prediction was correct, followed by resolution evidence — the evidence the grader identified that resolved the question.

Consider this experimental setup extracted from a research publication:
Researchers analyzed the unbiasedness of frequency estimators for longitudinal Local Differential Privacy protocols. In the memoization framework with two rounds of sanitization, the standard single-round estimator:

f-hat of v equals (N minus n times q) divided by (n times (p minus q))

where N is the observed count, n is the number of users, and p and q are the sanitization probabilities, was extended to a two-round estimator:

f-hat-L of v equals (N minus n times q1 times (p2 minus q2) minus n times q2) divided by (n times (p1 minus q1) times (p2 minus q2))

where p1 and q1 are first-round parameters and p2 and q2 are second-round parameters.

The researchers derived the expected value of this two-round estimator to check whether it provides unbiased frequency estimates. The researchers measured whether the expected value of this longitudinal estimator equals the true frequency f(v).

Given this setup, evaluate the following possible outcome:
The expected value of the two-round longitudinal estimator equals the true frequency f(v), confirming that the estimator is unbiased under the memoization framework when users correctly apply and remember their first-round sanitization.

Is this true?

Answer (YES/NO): YES